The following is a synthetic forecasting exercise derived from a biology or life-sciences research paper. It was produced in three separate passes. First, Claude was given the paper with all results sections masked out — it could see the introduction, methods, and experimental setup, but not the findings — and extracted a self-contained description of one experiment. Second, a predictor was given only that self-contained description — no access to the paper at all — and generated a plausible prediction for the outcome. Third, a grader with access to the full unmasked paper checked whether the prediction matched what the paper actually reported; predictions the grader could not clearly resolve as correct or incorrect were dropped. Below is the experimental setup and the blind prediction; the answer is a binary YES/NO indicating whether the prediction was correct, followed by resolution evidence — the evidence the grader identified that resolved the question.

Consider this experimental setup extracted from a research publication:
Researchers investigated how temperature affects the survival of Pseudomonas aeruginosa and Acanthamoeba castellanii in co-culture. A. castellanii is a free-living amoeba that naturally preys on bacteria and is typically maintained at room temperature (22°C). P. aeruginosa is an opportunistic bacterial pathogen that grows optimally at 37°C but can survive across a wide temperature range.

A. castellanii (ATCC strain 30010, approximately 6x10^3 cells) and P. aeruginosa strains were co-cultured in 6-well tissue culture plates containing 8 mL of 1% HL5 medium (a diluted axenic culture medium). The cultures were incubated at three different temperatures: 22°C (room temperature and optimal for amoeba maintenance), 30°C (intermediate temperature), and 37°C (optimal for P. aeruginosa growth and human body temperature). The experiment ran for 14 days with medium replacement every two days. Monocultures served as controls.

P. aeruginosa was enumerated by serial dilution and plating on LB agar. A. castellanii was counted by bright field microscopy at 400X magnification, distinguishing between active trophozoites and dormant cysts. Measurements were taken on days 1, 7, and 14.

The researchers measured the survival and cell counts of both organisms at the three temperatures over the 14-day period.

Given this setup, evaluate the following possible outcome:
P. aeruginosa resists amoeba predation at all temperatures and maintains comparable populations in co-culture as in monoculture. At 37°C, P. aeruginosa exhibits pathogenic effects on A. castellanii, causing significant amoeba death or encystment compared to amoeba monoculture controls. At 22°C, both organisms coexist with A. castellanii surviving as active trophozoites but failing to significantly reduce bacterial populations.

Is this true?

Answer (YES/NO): NO